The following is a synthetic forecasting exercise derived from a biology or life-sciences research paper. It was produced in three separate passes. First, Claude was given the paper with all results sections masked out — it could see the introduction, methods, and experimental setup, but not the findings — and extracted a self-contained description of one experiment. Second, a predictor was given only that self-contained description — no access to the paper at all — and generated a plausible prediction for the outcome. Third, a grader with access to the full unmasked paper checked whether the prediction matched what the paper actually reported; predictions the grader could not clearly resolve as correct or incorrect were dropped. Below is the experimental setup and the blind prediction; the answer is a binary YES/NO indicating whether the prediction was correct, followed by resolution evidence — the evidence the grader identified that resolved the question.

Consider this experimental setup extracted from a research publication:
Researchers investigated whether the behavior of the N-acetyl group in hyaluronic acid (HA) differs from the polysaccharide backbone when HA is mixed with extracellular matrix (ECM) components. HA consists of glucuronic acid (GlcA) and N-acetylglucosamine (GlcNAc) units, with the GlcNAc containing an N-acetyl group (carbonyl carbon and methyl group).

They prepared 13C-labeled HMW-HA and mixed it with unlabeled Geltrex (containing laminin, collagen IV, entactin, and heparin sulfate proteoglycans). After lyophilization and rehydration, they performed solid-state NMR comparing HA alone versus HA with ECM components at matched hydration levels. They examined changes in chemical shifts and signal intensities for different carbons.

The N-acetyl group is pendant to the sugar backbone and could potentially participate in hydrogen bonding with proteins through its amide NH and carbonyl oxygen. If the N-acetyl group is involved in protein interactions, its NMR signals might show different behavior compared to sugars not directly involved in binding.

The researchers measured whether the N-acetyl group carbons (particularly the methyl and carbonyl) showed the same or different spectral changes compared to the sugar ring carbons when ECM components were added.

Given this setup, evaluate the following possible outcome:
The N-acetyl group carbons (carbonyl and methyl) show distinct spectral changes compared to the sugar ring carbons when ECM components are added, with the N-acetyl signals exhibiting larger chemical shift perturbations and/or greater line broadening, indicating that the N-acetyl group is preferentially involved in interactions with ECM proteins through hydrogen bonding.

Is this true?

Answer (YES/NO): NO